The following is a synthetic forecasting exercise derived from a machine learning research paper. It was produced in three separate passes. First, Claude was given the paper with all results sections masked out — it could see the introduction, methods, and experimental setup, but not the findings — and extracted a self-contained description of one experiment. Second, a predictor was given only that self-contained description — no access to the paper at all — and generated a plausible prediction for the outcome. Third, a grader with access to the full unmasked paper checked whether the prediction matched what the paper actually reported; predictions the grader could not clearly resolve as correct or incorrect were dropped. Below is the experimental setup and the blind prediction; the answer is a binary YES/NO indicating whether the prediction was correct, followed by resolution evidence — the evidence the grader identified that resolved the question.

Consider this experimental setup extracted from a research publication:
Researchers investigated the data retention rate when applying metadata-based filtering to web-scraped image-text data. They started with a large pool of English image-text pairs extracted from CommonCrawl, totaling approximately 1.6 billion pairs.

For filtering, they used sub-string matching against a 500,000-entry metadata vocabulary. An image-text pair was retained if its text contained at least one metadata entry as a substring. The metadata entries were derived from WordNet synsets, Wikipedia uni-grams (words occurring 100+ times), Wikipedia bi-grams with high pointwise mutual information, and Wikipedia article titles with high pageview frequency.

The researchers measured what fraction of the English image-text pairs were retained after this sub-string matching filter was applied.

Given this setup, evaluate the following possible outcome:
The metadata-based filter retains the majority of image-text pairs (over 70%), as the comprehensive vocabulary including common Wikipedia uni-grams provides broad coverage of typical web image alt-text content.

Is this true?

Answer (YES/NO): NO